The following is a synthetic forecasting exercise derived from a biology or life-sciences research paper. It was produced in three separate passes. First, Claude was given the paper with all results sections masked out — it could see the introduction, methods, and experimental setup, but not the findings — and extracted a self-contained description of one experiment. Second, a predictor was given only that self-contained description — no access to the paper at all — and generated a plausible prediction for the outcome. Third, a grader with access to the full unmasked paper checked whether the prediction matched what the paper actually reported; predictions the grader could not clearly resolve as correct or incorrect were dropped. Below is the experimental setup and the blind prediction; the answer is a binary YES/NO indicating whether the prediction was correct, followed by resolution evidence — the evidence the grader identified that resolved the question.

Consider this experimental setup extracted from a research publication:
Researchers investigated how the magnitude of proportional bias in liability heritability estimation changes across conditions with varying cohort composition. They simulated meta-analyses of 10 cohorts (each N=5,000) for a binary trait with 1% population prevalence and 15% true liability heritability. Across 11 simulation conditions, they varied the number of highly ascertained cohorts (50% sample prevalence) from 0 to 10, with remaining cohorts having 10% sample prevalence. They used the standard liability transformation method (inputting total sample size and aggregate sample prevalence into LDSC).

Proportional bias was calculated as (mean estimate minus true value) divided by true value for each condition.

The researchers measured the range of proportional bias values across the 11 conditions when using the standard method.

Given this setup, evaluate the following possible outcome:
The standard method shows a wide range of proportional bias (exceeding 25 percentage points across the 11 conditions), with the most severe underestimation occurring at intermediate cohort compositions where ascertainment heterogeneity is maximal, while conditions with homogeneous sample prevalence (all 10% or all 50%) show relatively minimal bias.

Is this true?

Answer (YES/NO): NO